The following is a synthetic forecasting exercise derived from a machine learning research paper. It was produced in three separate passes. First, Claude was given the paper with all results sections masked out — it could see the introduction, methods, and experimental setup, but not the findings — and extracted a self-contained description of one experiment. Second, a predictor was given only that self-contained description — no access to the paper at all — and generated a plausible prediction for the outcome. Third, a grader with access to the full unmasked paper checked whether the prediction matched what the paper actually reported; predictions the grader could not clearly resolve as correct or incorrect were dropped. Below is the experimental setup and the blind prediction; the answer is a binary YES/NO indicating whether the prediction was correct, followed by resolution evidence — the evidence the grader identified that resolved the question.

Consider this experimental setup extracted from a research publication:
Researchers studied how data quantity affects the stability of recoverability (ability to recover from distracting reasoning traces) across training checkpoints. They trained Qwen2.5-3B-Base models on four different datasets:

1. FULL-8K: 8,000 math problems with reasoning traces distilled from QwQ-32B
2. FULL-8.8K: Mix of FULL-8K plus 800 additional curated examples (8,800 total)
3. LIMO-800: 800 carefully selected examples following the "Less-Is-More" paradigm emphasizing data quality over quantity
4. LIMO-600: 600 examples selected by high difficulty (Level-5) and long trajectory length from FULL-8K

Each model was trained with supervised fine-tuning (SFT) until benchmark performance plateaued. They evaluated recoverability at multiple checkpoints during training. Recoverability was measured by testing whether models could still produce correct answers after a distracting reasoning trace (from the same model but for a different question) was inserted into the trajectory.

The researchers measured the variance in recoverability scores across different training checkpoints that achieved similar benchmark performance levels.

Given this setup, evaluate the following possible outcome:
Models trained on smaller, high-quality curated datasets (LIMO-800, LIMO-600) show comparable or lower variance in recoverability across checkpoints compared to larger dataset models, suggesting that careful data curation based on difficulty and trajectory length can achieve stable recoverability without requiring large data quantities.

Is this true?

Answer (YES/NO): NO